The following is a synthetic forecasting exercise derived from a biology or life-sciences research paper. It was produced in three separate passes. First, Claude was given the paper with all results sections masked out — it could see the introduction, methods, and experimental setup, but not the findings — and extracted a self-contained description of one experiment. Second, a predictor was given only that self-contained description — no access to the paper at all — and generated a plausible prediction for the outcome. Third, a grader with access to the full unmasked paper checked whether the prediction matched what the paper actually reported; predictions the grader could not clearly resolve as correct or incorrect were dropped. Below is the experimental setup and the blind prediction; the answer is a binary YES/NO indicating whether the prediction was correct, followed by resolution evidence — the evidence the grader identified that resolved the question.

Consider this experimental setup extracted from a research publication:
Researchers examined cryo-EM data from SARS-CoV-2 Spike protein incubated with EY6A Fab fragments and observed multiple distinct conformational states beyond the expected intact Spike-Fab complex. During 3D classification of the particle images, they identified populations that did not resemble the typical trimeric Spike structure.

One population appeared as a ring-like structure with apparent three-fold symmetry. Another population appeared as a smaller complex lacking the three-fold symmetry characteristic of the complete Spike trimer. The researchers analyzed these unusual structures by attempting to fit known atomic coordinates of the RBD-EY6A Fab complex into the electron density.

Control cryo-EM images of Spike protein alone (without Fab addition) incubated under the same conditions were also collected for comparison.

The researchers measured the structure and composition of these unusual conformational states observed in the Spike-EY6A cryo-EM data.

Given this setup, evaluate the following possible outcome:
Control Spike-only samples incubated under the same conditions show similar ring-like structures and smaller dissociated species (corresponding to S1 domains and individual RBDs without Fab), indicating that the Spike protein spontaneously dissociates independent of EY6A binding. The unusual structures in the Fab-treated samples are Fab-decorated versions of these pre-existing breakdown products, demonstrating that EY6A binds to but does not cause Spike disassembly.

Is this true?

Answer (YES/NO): NO